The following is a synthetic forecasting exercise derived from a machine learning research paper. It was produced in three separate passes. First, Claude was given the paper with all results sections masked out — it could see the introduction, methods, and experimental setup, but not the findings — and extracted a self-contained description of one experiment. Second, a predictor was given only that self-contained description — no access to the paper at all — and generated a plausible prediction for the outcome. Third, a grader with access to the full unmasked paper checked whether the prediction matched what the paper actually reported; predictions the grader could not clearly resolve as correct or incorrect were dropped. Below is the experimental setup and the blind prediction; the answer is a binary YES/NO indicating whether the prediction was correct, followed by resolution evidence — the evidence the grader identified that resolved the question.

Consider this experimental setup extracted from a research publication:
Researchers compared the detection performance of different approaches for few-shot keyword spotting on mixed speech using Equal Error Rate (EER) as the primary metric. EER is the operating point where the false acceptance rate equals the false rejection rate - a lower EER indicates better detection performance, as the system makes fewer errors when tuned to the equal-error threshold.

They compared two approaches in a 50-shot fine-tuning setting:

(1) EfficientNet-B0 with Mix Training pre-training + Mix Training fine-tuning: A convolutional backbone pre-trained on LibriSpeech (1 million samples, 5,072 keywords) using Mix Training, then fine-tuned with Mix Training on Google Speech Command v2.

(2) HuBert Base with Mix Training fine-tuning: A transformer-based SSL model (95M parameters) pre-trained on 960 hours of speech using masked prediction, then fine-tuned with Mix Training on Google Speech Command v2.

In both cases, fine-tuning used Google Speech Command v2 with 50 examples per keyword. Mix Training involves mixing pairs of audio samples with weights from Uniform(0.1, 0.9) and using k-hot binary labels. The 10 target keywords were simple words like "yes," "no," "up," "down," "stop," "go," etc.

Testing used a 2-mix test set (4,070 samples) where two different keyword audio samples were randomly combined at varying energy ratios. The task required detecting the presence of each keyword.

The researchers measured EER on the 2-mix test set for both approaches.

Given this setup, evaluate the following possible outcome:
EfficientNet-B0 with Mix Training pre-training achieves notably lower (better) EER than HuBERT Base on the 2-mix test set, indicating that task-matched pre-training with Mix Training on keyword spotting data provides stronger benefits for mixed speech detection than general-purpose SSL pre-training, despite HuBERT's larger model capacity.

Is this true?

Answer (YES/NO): NO